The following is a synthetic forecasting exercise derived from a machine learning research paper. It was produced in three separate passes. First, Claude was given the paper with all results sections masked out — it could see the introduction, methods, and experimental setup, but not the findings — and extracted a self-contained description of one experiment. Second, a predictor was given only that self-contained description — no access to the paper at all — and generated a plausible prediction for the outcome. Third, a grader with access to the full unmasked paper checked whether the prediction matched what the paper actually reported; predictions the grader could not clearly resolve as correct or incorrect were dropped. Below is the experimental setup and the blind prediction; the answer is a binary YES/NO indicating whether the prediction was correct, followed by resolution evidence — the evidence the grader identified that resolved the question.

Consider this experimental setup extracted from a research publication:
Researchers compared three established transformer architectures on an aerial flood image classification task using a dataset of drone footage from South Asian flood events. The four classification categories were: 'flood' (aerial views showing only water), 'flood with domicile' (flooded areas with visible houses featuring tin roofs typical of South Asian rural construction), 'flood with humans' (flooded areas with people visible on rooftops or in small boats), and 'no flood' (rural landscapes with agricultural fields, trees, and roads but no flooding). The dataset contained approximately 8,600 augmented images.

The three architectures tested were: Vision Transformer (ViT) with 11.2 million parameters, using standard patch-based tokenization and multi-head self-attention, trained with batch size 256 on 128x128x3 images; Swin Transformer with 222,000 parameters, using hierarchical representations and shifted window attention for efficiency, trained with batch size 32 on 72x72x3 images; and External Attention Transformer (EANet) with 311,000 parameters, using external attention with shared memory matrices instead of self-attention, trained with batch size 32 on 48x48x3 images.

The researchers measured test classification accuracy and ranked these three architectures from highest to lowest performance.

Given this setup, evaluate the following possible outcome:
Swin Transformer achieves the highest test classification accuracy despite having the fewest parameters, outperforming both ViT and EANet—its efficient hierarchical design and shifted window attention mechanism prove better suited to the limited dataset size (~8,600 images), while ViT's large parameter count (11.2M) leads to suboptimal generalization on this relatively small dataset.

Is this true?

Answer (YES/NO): NO